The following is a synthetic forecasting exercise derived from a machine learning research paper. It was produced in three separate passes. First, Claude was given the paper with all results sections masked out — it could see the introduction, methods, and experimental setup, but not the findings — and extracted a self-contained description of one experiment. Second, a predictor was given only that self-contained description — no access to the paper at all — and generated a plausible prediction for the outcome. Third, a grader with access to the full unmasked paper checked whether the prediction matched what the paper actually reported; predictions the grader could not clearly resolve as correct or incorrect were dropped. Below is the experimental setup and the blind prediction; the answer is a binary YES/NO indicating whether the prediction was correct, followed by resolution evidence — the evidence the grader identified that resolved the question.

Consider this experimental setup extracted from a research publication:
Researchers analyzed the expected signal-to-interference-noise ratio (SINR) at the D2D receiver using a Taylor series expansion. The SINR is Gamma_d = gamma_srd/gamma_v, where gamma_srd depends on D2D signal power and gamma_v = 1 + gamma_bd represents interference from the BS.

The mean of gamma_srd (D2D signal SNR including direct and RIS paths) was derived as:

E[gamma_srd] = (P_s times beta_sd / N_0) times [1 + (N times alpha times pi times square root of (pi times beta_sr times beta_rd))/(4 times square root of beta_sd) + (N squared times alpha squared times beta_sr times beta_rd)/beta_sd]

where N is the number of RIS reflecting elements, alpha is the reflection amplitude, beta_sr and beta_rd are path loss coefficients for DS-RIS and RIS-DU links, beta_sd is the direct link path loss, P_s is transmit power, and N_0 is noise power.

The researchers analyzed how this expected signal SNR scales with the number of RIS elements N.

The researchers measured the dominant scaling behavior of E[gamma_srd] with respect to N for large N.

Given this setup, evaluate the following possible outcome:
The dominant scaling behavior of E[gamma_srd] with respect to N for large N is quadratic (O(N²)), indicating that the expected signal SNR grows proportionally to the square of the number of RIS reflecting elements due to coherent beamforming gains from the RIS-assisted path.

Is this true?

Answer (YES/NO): YES